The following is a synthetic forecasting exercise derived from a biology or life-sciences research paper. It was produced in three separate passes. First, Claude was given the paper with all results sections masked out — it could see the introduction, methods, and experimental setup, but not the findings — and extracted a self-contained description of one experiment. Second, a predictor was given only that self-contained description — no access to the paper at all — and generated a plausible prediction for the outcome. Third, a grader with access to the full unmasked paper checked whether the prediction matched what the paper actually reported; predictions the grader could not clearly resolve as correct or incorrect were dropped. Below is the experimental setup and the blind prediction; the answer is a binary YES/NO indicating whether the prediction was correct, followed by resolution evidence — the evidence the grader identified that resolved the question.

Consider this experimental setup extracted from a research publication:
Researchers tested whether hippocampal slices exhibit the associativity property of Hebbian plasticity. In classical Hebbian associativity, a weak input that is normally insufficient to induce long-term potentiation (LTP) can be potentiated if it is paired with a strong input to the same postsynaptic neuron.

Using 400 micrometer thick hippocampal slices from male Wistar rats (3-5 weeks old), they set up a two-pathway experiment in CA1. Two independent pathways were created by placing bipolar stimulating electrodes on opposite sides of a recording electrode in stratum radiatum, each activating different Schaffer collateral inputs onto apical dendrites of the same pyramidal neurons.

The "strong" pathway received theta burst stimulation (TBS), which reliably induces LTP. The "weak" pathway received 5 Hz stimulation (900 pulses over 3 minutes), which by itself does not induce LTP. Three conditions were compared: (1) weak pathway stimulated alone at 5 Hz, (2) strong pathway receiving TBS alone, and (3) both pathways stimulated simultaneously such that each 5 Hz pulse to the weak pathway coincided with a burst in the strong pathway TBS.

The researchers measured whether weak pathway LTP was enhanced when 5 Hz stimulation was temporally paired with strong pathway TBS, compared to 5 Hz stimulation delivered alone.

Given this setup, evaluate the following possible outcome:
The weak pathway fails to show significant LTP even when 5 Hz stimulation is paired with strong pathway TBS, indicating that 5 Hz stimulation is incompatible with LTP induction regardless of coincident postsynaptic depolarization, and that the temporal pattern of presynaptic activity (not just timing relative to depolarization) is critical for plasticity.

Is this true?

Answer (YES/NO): NO